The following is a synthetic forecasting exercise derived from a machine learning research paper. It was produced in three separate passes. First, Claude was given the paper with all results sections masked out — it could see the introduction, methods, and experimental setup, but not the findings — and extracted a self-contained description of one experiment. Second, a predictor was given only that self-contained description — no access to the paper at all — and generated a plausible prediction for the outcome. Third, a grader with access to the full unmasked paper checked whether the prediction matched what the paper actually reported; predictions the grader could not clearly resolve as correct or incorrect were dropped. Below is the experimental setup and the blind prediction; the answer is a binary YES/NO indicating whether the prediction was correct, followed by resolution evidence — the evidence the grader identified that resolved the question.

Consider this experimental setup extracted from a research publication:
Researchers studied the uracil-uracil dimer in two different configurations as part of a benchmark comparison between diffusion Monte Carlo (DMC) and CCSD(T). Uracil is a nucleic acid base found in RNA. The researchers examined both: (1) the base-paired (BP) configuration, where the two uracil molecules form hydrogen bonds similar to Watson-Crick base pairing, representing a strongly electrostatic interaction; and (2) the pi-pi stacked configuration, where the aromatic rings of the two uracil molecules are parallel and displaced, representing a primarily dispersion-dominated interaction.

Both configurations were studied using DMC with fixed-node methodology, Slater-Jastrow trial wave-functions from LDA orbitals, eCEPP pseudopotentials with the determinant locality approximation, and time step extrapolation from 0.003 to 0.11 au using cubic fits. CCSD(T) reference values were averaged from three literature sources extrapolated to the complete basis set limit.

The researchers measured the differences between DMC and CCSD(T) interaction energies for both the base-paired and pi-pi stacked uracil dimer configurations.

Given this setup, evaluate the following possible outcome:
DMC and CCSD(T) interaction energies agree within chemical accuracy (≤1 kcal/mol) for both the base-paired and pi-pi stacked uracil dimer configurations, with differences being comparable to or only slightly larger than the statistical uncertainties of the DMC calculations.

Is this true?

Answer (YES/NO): NO